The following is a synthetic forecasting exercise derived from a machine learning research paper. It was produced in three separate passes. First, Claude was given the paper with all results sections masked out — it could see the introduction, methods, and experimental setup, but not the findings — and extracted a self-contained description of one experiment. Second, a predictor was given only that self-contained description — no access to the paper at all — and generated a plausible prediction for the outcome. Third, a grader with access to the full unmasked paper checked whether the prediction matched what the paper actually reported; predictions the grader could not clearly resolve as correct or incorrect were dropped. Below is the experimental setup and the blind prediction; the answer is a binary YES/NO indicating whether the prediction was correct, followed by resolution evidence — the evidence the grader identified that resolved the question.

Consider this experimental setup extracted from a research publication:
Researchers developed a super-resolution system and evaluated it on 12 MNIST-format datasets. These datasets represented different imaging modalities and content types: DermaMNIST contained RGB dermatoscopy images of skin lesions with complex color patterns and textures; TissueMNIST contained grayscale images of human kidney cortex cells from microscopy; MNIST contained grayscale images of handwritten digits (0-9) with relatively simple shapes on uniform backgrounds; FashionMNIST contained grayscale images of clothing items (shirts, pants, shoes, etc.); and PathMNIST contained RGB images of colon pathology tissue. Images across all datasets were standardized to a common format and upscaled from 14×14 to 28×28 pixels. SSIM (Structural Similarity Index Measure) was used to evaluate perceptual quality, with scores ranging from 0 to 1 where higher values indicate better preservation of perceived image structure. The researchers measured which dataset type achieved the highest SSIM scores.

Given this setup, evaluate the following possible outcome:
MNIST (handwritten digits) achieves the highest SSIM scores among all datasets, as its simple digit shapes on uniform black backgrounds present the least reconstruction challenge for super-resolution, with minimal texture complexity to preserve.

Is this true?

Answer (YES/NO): YES